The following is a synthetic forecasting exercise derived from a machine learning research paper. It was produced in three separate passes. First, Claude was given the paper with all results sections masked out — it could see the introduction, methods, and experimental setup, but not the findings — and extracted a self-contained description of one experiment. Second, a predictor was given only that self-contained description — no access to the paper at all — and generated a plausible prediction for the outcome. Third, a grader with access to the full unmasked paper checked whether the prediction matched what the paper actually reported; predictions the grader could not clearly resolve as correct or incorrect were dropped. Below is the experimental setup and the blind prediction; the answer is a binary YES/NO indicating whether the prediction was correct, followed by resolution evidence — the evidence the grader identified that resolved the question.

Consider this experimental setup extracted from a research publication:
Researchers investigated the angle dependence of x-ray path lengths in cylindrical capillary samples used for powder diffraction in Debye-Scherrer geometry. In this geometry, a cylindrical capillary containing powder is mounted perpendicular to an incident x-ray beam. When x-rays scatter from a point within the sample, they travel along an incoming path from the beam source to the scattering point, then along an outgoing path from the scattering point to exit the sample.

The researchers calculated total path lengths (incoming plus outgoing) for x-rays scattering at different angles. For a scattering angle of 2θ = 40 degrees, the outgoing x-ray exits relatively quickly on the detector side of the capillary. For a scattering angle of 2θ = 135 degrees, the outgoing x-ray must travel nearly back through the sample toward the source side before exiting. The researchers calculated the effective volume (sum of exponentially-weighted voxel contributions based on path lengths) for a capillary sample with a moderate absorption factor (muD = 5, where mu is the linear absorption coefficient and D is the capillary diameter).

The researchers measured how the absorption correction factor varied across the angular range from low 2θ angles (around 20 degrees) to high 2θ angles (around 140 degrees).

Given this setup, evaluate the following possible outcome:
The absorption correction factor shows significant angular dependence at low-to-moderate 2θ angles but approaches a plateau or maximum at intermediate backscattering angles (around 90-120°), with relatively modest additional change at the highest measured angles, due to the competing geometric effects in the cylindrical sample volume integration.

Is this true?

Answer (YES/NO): NO